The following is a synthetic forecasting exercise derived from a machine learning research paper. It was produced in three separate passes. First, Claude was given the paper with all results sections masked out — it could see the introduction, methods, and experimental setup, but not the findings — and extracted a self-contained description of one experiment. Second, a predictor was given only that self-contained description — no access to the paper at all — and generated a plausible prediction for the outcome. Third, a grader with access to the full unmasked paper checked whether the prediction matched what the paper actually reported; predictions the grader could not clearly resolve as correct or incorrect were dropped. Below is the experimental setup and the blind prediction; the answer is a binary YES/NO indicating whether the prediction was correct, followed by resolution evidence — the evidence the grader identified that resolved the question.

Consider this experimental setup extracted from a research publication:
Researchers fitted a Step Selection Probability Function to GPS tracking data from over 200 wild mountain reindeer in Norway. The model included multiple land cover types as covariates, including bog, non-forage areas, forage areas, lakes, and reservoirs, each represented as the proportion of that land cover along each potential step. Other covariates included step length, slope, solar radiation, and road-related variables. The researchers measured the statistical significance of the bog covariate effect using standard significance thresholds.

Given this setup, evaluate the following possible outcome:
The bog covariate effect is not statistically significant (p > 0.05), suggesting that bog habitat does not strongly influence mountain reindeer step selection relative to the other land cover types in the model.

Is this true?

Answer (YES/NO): YES